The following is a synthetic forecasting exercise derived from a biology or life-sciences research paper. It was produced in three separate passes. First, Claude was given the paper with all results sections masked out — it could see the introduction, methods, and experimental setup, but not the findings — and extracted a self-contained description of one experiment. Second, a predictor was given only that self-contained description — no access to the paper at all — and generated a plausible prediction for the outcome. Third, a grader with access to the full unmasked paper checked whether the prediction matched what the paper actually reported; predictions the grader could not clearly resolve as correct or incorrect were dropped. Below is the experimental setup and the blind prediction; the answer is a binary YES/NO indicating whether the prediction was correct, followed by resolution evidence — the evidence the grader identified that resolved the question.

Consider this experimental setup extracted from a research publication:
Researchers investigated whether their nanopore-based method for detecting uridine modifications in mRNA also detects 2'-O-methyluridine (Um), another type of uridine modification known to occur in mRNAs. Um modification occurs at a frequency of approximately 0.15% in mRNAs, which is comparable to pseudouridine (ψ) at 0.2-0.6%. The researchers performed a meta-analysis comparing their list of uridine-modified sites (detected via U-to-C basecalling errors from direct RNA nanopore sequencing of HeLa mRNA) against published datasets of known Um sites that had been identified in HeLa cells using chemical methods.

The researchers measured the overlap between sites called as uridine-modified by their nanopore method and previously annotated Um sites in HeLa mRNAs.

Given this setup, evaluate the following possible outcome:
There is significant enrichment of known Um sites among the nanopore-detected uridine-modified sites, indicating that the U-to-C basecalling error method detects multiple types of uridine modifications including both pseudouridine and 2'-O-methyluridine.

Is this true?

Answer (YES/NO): NO